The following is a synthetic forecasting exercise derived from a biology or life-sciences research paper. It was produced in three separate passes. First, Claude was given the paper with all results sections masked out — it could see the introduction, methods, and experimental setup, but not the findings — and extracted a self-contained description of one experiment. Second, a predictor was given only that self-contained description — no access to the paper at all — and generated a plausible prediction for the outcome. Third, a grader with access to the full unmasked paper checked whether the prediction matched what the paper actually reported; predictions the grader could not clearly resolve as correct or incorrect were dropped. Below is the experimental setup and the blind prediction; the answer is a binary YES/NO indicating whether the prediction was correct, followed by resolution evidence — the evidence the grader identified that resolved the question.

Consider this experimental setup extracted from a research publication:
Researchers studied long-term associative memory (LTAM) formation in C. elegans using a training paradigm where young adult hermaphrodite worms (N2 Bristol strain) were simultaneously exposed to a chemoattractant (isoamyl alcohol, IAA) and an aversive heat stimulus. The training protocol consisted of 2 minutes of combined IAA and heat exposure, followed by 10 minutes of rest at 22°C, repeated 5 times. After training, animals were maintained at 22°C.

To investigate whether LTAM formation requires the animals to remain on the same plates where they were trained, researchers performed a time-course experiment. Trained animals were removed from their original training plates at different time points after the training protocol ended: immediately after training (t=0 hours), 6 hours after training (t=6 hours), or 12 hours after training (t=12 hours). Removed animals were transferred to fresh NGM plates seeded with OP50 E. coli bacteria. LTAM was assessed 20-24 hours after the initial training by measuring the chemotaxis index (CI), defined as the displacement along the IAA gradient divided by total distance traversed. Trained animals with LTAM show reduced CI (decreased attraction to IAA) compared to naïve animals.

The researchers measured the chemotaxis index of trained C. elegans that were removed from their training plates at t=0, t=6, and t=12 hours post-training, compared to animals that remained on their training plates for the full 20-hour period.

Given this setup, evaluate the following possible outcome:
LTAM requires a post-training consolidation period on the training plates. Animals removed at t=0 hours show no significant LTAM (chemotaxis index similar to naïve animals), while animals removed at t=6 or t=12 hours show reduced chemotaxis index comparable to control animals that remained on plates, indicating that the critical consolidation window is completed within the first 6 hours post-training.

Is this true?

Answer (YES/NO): NO